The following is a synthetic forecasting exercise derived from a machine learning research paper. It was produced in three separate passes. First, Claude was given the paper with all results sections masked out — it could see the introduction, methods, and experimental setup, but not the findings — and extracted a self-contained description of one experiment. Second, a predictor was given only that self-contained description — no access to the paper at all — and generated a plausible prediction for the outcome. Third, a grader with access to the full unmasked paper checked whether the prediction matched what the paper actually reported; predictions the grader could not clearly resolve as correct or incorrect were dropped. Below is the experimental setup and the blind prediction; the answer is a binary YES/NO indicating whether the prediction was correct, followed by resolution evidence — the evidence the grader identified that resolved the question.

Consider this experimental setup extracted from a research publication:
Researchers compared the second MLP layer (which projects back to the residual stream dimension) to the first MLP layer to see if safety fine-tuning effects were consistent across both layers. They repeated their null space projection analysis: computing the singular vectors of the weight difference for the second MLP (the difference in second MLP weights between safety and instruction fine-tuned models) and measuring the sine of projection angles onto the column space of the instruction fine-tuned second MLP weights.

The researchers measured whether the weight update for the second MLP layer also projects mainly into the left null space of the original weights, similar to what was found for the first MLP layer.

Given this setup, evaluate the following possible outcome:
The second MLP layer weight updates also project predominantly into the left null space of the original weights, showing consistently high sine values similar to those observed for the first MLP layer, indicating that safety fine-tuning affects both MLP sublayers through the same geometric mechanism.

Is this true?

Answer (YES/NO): YES